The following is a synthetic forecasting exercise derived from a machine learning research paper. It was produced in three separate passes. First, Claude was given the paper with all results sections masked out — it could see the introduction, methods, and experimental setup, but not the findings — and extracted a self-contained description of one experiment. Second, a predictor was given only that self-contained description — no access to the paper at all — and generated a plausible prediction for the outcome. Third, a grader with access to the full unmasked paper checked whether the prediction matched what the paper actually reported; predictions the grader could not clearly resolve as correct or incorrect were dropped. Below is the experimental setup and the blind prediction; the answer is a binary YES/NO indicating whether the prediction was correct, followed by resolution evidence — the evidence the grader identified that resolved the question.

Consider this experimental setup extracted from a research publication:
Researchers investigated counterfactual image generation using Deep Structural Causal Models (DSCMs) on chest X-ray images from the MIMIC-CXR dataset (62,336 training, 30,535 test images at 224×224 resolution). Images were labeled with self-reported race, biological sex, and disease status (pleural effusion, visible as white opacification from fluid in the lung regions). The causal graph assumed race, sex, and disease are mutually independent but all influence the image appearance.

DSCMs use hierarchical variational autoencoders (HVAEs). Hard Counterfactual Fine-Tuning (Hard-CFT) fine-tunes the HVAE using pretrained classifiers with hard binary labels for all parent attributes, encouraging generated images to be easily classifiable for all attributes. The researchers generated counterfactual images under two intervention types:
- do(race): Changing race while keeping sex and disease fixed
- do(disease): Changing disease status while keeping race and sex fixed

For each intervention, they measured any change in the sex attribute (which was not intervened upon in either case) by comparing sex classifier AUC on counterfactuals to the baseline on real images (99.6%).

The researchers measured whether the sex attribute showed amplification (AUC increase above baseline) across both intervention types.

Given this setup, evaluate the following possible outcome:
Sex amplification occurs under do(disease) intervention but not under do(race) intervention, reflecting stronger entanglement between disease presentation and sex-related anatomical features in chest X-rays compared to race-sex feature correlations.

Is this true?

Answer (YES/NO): NO